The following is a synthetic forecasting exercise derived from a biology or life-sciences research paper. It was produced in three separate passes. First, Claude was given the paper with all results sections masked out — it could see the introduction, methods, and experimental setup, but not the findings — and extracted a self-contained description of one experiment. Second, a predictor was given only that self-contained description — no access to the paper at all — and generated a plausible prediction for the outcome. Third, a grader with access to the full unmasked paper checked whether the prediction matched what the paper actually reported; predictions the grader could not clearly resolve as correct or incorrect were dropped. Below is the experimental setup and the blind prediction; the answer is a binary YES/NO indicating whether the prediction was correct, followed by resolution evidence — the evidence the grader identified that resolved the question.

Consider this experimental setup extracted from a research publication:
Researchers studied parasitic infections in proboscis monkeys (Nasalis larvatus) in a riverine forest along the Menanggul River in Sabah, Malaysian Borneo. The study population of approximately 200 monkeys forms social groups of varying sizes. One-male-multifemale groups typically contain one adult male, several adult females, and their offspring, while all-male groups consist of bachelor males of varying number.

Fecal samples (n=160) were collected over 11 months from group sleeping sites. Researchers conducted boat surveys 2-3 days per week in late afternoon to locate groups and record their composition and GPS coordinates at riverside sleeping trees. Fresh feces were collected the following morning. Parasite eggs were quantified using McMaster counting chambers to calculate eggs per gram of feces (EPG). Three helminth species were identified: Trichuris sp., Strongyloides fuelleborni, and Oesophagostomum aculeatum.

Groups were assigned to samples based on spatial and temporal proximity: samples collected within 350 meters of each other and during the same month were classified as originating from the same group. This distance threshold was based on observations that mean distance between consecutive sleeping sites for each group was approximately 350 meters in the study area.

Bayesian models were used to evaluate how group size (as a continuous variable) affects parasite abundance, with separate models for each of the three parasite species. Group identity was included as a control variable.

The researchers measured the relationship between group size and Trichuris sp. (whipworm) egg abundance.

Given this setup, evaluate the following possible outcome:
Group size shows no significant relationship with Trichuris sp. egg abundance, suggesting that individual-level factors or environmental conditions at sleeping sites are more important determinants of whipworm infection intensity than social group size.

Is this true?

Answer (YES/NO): NO